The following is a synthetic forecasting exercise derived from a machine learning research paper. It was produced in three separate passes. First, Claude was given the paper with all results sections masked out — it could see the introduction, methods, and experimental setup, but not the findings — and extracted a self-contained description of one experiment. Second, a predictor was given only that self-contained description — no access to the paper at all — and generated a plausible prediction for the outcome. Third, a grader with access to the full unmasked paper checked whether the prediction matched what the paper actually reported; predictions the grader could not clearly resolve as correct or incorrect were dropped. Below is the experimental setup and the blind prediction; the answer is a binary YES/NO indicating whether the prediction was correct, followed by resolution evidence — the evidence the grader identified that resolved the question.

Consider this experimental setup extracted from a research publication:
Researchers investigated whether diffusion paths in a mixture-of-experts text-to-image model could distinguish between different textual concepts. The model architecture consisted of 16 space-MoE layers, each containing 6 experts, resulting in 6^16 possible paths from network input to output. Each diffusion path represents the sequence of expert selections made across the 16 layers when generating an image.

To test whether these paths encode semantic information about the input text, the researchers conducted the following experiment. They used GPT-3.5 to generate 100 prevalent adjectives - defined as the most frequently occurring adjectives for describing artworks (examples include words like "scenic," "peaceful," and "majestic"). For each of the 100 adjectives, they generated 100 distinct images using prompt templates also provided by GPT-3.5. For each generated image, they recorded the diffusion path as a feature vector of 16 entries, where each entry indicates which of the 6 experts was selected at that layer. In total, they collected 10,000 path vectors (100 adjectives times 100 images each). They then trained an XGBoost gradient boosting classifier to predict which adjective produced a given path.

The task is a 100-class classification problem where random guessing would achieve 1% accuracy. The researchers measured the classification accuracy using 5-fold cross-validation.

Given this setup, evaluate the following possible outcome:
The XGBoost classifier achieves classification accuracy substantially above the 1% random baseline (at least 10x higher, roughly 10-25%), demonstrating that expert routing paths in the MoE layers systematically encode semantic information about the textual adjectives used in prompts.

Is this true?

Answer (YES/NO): NO